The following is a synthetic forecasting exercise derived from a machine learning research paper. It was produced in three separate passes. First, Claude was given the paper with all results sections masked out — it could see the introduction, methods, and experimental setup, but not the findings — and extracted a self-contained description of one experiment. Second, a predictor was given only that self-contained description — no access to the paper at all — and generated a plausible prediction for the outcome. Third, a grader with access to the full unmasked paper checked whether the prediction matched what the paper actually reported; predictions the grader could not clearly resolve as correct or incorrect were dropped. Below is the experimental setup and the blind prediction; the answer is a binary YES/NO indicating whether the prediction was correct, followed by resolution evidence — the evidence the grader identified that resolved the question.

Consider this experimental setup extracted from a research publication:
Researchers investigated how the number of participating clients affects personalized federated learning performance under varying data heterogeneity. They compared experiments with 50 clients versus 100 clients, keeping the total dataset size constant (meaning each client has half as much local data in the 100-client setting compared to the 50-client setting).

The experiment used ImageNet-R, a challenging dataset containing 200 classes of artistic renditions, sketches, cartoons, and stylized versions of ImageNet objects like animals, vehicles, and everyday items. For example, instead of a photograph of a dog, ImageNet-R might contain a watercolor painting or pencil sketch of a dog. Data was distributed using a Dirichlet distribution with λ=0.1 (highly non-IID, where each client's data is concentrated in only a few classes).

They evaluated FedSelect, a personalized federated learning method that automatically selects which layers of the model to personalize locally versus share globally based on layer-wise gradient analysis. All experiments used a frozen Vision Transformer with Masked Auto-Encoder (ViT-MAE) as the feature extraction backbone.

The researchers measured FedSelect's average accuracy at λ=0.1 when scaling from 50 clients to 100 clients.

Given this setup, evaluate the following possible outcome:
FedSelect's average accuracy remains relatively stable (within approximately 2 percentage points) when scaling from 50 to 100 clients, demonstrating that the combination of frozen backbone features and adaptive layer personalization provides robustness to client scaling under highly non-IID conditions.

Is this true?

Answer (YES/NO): NO